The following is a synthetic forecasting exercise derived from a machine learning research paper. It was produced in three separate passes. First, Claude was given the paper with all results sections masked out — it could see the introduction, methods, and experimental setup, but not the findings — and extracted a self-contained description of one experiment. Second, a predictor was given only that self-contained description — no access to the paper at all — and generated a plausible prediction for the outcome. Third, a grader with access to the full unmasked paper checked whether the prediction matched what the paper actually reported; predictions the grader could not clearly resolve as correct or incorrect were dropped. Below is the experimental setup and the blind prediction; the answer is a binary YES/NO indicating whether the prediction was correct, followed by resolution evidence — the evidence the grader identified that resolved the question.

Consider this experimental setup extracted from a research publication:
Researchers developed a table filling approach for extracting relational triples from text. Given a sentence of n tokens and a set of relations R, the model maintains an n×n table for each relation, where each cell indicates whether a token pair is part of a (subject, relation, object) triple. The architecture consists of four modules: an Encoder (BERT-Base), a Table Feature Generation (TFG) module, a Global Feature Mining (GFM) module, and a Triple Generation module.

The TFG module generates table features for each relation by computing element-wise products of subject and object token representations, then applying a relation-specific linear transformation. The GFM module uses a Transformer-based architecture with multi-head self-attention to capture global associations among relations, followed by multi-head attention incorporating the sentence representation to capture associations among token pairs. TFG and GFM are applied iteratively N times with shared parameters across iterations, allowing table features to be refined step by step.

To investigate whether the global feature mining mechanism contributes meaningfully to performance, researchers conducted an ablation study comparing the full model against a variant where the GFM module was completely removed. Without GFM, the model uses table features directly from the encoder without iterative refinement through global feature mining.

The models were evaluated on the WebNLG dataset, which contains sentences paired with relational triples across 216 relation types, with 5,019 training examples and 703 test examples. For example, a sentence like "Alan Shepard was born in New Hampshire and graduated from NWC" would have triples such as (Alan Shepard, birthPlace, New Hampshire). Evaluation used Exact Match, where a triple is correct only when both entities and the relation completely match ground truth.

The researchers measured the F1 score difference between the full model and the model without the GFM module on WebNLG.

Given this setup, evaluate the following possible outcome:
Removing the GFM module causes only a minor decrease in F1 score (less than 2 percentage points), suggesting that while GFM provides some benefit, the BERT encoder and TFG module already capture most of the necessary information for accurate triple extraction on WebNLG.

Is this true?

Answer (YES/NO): NO